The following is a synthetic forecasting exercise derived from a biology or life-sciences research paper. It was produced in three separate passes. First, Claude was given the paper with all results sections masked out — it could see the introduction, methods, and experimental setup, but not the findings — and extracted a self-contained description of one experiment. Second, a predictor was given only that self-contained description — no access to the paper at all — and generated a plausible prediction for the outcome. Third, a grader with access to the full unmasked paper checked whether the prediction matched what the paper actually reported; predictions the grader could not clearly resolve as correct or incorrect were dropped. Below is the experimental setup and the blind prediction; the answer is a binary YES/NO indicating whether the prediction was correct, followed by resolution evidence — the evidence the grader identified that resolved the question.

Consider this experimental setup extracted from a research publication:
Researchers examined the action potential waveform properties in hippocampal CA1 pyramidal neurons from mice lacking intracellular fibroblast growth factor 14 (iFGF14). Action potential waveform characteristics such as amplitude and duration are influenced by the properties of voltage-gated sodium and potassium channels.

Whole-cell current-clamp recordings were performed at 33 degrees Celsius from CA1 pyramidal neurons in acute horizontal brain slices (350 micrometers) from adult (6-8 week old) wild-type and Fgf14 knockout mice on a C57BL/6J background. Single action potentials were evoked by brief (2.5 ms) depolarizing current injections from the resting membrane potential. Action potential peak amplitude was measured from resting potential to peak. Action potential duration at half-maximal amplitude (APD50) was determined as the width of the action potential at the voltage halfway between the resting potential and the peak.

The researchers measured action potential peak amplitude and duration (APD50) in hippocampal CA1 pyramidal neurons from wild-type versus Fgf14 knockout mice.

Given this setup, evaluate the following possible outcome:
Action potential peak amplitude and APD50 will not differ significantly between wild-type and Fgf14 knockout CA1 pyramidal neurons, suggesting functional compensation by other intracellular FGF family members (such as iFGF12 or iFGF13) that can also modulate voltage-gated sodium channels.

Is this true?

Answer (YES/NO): NO